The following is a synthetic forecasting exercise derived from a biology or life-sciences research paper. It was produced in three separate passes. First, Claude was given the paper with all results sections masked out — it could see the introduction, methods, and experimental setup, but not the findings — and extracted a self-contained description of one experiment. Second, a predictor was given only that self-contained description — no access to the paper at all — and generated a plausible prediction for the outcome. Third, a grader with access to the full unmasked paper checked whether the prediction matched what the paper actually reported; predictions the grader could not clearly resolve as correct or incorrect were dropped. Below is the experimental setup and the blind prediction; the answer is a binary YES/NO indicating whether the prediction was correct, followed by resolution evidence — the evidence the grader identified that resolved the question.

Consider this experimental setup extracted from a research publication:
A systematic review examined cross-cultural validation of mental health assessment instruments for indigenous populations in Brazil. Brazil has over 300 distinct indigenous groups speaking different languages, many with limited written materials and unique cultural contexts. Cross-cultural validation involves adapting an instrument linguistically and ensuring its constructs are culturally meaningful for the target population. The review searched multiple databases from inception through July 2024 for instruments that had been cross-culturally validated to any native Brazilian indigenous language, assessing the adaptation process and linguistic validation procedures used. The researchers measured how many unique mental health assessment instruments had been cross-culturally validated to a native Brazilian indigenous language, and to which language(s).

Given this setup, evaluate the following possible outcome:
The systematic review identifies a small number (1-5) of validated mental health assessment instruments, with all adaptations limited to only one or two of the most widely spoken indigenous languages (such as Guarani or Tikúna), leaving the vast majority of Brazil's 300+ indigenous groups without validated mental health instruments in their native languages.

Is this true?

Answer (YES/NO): NO